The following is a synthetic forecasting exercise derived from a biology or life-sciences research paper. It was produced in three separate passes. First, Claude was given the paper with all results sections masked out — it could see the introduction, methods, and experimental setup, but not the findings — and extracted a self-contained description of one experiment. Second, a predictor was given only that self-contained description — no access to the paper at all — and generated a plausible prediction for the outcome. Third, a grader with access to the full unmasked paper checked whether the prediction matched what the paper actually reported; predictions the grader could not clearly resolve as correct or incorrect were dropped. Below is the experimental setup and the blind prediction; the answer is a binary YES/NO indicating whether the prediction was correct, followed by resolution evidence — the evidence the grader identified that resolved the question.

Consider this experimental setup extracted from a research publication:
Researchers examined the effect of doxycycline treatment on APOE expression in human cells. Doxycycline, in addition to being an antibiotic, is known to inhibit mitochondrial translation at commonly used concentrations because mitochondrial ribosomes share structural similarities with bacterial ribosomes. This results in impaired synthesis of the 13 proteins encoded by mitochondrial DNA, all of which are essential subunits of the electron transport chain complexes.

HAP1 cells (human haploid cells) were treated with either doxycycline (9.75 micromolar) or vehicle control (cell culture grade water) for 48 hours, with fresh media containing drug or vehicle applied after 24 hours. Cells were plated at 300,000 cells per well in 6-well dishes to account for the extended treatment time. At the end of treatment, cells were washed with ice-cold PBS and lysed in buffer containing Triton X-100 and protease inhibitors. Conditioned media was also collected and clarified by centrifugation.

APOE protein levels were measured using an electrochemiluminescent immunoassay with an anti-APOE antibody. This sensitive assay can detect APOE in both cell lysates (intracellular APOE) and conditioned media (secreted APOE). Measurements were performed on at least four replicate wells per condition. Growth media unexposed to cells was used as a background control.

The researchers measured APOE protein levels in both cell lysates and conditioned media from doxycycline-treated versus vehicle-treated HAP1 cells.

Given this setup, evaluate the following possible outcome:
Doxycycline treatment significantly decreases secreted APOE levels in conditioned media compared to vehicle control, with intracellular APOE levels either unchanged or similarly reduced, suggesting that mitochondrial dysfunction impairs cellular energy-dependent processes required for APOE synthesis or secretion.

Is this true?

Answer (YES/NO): NO